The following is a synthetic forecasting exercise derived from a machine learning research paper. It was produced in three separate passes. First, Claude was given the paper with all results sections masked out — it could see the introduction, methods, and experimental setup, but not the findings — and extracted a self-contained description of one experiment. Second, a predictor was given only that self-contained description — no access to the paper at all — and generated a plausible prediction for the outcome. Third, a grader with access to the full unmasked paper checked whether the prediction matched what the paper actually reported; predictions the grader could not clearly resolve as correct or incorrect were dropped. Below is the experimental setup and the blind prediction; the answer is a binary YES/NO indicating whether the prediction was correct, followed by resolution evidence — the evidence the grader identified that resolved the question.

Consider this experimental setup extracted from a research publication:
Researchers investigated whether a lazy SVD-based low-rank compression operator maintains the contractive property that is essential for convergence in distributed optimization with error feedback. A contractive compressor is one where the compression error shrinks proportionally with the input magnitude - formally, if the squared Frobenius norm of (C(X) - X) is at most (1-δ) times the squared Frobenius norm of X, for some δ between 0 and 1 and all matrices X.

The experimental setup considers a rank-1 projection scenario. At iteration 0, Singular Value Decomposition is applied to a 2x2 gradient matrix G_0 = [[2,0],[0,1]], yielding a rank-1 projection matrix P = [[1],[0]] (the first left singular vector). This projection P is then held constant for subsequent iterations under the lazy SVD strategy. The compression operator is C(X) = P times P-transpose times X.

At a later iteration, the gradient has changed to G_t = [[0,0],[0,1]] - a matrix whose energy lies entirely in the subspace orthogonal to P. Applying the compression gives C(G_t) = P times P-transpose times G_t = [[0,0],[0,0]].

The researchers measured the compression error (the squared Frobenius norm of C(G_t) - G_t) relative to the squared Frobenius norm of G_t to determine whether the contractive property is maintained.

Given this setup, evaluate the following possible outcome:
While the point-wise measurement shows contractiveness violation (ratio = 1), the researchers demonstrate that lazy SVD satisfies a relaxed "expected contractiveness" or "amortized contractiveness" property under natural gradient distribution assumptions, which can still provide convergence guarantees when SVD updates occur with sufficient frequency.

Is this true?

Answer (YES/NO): NO